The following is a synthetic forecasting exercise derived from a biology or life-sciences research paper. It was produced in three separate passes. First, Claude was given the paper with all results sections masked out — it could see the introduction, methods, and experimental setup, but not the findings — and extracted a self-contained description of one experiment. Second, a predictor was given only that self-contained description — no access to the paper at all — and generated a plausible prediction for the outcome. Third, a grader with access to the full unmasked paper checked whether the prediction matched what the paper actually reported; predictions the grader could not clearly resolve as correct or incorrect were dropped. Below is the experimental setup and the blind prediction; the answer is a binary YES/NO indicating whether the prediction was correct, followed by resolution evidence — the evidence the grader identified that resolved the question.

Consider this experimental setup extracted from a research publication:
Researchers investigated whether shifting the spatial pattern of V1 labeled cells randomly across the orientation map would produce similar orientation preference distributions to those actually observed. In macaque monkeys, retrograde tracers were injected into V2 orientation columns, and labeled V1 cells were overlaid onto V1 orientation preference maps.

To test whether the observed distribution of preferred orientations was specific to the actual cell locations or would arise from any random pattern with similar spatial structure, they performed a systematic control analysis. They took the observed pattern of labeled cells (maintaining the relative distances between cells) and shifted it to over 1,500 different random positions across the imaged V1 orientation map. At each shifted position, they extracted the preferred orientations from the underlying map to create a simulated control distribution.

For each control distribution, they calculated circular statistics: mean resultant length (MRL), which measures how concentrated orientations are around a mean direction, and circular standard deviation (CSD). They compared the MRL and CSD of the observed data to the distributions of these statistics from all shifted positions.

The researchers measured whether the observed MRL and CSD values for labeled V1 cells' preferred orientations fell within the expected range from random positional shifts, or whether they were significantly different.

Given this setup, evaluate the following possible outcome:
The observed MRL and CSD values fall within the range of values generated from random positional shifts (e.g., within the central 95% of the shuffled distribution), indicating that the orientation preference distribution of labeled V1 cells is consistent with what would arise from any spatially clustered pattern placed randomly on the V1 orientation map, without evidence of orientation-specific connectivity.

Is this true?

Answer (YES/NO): NO